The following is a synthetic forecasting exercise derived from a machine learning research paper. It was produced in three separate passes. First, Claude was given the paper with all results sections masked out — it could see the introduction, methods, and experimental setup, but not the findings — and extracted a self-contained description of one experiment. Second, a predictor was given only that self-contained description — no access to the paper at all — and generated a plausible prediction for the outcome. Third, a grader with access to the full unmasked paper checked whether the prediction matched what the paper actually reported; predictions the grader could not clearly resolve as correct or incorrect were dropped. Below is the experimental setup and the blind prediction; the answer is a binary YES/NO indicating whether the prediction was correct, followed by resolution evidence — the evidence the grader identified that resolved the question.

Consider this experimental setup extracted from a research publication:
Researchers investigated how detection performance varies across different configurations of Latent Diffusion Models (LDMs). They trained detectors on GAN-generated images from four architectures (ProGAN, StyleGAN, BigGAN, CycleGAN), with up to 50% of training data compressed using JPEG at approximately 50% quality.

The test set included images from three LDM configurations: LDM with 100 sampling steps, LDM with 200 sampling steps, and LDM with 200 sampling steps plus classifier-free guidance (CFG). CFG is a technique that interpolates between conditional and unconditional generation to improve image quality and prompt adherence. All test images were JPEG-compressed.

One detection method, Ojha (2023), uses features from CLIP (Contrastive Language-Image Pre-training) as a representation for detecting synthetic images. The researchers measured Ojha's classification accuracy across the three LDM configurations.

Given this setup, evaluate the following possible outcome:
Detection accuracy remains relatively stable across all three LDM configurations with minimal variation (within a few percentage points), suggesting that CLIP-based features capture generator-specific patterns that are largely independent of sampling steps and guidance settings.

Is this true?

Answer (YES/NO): NO